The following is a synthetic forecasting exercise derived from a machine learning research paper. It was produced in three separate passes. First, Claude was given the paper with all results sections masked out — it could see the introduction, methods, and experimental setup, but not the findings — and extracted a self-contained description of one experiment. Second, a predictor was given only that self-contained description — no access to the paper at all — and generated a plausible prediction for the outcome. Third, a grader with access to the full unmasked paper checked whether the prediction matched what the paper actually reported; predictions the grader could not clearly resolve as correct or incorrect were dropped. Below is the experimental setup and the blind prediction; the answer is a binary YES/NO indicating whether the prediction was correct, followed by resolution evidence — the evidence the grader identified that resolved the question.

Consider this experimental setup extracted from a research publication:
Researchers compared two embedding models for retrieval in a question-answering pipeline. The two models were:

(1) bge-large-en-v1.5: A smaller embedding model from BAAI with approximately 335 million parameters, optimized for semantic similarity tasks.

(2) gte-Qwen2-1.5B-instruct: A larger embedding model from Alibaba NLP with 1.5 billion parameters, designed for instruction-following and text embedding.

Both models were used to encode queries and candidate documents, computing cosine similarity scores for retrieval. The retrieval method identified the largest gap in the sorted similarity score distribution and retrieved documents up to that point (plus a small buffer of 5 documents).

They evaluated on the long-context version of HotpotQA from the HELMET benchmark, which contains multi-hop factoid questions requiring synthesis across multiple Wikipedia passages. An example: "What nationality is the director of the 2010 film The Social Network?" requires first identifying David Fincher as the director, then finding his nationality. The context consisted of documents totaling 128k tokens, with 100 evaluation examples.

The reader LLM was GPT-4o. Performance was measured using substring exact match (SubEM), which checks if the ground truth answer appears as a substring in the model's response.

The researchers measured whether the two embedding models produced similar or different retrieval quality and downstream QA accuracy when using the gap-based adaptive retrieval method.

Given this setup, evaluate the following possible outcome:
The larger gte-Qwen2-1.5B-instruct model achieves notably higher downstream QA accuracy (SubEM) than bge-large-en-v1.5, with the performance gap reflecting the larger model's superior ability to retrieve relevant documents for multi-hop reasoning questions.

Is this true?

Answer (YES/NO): NO